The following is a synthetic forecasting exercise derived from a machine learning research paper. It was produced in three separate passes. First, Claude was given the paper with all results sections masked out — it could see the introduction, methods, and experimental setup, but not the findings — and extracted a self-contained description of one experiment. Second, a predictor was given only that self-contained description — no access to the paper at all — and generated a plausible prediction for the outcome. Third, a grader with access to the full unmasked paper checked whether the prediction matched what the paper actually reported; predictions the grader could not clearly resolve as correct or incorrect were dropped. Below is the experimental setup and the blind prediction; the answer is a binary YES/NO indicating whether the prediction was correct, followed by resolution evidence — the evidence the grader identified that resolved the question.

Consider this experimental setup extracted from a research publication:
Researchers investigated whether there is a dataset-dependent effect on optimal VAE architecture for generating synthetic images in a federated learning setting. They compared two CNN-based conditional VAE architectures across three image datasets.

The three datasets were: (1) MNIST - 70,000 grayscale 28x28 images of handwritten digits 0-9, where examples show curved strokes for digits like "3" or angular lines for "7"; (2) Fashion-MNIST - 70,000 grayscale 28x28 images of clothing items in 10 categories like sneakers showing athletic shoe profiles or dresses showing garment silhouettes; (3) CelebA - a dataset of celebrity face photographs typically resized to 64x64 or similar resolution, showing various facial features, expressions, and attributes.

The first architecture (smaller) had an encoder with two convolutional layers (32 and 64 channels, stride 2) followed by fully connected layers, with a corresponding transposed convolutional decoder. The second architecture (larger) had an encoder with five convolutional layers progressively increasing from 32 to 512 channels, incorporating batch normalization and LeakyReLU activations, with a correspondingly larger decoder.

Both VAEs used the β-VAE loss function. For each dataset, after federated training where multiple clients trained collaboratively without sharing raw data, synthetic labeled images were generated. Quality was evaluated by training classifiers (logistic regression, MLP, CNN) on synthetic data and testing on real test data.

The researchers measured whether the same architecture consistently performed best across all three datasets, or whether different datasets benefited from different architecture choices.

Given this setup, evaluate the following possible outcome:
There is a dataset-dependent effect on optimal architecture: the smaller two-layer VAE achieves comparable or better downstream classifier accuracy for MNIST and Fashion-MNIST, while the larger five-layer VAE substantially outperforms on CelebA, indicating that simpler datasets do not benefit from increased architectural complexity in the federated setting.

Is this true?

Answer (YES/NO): NO